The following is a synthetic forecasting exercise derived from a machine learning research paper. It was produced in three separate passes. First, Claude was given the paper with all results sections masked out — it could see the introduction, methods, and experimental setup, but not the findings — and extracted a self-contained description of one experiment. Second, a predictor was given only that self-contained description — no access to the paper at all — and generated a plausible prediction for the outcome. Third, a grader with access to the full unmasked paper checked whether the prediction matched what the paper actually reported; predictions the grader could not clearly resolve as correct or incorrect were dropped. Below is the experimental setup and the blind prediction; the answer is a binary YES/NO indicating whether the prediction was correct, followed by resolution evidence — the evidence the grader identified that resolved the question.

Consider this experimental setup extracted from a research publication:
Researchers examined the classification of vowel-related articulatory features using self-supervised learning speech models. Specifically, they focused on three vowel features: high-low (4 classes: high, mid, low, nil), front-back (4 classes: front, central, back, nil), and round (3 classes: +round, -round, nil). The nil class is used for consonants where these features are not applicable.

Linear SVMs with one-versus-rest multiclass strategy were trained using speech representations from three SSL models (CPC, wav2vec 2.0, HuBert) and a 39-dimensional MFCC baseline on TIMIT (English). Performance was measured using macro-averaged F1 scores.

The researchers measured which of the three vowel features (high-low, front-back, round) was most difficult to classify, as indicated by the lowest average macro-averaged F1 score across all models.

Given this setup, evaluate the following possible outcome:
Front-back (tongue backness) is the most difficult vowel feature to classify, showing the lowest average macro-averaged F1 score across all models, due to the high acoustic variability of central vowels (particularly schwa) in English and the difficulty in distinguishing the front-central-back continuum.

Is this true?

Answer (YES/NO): YES